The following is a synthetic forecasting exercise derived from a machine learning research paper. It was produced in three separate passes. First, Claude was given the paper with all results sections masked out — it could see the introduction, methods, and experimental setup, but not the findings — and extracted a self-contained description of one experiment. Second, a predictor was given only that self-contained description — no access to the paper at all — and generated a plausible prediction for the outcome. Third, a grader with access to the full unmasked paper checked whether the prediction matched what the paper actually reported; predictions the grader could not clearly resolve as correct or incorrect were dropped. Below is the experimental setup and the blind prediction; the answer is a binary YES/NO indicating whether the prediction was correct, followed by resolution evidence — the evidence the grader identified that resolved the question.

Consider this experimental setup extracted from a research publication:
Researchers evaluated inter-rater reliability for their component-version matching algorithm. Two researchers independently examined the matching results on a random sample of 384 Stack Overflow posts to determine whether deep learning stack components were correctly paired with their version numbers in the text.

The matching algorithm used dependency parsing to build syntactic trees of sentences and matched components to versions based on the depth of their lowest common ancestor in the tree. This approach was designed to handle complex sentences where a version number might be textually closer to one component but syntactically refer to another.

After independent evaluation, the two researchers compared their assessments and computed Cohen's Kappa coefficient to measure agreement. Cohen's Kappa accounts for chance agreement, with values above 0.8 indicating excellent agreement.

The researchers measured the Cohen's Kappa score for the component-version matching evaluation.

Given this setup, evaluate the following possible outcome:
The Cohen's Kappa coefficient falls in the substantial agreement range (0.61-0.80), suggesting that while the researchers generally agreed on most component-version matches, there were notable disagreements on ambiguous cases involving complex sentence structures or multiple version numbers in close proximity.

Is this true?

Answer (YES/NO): NO